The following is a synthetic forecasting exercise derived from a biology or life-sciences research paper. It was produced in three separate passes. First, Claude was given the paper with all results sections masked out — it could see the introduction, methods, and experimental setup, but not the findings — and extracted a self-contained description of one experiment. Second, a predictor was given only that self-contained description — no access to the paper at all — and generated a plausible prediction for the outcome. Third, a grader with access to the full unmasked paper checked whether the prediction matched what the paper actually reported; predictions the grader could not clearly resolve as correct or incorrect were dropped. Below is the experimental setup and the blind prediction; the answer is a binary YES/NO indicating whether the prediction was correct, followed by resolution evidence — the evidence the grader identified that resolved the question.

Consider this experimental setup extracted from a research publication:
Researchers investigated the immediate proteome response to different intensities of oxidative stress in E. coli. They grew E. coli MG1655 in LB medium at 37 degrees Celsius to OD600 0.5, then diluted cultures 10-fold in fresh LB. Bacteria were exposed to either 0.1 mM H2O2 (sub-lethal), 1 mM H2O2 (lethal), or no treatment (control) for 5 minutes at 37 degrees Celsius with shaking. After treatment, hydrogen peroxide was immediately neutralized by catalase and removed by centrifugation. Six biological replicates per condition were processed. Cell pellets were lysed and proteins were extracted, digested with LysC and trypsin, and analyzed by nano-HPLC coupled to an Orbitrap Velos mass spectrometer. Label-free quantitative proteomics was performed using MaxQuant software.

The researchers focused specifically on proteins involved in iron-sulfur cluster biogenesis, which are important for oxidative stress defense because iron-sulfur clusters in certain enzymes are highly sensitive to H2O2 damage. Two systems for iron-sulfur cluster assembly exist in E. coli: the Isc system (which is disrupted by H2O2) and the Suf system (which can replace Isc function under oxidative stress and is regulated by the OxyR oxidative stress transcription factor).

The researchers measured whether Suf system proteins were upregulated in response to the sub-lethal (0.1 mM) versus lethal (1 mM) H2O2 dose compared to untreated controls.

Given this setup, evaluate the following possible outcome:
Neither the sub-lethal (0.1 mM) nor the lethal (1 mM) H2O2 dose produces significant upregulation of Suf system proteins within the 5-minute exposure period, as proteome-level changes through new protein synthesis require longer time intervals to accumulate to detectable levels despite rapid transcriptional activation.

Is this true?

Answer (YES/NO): NO